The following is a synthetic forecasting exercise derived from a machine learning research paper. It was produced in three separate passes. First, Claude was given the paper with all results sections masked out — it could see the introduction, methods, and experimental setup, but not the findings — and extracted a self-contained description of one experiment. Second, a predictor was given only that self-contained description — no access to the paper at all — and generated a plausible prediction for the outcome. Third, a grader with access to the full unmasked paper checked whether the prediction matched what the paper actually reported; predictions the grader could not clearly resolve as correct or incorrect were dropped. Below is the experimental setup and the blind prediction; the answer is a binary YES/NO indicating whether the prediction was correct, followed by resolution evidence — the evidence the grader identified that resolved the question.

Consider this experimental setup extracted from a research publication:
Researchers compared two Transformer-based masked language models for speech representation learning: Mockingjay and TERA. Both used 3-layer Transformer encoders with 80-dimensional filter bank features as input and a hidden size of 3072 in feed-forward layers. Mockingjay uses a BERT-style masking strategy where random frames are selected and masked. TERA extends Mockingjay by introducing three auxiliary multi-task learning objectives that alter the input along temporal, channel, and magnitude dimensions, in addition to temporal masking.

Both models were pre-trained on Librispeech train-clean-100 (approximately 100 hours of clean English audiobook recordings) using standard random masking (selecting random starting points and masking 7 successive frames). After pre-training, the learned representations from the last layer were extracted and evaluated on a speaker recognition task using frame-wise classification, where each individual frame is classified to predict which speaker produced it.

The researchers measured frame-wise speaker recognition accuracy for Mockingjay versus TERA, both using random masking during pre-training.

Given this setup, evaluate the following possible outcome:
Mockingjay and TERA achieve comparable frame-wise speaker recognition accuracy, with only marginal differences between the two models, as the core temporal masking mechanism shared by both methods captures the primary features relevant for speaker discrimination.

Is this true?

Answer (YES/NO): NO